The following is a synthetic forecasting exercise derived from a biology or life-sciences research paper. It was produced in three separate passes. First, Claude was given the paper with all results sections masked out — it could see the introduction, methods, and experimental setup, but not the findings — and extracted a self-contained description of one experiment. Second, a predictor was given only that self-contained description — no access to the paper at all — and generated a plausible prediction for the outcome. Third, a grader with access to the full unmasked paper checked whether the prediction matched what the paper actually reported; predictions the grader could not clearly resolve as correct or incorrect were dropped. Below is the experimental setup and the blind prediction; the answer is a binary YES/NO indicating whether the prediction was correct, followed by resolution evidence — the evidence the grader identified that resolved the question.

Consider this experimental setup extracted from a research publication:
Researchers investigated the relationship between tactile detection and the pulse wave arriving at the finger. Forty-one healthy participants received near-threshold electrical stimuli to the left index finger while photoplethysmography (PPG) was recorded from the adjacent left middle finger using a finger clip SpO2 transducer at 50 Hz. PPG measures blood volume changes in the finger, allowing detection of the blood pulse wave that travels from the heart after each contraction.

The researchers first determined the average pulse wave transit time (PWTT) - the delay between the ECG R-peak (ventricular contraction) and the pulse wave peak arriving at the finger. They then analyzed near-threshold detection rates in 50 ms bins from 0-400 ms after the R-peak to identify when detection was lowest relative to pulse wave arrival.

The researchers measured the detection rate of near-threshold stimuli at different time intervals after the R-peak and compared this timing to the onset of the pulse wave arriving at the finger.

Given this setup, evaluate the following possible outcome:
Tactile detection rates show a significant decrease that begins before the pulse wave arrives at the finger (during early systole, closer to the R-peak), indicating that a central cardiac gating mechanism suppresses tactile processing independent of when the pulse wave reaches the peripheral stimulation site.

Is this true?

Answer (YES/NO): NO